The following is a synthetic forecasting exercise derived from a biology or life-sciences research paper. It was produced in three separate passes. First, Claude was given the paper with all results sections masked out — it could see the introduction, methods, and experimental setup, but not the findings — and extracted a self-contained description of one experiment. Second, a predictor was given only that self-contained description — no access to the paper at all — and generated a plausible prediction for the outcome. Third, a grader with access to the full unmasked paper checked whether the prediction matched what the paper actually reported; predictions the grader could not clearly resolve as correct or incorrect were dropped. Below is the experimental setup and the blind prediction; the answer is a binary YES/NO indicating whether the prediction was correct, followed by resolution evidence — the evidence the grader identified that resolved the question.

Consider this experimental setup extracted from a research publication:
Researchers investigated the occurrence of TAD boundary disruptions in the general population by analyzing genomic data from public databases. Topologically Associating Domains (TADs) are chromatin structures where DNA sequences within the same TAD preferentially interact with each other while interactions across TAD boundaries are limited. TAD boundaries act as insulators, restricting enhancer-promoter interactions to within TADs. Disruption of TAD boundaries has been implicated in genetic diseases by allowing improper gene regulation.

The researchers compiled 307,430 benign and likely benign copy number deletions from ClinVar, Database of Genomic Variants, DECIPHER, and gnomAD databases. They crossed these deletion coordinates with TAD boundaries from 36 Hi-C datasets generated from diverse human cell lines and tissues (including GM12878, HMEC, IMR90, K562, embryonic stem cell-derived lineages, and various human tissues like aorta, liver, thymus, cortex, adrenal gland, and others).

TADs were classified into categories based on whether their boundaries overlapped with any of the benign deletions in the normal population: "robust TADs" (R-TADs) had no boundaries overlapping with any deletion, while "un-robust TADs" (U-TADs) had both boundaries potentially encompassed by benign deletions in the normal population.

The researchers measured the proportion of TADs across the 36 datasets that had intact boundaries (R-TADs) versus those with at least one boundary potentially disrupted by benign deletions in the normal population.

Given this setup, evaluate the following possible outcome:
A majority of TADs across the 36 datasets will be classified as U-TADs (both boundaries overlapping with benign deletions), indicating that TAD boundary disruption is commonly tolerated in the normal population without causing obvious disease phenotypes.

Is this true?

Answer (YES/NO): NO